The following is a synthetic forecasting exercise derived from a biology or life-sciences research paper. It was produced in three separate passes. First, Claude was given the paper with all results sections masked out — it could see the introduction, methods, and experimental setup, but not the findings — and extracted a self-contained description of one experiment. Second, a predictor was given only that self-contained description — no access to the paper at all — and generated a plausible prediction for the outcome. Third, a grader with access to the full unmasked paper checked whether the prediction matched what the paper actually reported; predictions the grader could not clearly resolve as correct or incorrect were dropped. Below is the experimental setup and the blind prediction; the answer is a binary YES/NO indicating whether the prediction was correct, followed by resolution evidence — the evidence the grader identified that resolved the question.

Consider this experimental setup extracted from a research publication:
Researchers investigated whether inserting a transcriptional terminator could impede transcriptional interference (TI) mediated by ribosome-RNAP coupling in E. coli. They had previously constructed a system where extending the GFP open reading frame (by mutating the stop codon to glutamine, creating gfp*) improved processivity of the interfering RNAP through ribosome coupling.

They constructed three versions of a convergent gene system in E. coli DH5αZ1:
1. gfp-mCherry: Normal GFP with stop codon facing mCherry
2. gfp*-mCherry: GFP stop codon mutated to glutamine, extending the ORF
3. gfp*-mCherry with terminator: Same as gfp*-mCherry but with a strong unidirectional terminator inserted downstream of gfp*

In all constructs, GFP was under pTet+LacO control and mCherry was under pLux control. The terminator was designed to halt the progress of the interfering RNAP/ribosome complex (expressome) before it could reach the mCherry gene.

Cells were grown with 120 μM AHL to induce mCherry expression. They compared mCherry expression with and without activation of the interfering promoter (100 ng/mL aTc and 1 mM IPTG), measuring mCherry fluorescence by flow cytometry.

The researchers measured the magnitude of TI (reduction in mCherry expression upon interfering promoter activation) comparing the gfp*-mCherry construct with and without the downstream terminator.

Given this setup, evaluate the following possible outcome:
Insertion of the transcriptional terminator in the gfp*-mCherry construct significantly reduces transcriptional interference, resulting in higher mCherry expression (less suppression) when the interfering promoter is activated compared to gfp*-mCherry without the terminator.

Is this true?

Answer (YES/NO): YES